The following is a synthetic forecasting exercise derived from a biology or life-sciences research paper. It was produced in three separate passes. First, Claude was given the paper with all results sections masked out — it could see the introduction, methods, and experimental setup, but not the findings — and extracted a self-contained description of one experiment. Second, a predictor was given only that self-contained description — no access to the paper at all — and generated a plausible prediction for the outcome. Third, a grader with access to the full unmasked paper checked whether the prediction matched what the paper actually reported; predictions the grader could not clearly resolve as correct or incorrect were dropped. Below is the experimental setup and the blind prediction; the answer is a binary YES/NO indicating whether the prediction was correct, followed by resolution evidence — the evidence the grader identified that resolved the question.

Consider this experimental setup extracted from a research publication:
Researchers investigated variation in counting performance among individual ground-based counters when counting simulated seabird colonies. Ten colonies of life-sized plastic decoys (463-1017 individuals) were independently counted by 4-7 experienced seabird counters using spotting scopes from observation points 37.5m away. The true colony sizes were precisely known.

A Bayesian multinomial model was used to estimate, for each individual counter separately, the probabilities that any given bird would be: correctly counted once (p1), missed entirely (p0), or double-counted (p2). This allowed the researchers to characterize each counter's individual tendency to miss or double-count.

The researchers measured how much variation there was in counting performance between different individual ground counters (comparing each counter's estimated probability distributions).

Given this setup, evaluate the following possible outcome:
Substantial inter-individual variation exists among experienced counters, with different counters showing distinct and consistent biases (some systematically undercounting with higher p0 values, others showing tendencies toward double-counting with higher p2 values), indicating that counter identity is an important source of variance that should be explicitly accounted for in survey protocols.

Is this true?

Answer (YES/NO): YES